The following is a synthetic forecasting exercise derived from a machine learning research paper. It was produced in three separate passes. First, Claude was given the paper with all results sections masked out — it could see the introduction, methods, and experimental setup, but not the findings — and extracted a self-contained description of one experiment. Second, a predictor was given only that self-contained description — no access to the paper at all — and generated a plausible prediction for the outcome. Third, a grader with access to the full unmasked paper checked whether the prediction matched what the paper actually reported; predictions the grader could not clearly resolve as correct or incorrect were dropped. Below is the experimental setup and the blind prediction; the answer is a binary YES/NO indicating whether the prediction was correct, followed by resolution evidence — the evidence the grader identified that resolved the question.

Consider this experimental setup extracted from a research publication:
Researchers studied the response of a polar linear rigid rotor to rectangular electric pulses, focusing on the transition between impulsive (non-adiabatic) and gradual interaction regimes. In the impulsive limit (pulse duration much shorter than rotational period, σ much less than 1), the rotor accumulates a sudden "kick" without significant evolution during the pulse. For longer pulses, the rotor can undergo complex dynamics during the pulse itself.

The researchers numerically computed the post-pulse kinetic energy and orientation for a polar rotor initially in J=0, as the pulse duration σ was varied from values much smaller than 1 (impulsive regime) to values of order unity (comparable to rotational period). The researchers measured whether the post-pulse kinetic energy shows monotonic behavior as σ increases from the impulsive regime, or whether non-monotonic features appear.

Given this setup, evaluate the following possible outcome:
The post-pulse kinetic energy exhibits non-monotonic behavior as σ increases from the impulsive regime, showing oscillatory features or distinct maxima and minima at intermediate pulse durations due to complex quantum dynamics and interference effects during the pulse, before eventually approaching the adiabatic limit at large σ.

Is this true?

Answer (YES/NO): YES